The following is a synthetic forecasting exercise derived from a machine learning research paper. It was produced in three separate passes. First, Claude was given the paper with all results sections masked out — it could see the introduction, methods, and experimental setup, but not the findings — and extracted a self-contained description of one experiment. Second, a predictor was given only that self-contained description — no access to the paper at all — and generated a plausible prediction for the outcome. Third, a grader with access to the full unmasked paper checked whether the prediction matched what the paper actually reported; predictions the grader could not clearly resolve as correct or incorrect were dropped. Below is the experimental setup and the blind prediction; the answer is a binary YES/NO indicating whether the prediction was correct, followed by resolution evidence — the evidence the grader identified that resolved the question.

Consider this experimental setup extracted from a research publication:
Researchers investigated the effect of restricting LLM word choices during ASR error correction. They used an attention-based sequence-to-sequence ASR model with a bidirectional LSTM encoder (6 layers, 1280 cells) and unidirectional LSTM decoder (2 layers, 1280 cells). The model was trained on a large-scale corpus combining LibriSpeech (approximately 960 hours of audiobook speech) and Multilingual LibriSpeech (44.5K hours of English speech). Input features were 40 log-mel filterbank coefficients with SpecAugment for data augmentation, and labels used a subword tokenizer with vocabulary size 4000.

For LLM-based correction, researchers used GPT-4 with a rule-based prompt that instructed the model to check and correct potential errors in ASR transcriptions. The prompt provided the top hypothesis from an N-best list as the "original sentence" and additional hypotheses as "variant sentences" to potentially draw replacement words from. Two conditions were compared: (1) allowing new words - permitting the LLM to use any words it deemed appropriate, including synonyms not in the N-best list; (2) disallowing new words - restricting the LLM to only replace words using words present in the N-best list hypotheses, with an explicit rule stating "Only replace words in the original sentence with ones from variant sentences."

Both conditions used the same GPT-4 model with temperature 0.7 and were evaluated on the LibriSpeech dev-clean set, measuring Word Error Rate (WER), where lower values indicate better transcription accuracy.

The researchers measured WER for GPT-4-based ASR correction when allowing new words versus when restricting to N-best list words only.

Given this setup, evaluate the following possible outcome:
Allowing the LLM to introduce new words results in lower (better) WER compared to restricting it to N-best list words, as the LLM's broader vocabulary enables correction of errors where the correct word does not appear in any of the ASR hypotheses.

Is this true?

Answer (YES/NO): NO